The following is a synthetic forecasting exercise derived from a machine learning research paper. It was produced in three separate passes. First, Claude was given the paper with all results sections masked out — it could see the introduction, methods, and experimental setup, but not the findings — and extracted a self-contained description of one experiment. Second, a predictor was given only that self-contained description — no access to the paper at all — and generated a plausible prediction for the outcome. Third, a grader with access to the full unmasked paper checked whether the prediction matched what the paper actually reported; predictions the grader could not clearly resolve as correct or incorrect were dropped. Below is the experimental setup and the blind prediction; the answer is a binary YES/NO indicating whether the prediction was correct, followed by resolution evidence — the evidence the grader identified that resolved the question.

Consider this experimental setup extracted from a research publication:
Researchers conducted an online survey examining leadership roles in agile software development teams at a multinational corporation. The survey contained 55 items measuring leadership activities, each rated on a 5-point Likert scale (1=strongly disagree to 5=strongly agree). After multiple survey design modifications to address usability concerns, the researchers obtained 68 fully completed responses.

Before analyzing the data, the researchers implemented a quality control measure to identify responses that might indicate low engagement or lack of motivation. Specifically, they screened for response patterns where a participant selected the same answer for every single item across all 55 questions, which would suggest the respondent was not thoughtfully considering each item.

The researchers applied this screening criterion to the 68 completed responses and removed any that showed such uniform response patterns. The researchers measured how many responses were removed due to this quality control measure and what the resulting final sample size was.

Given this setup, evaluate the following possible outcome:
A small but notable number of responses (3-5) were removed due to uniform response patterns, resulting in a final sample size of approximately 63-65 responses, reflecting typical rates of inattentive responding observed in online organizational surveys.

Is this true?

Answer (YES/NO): NO